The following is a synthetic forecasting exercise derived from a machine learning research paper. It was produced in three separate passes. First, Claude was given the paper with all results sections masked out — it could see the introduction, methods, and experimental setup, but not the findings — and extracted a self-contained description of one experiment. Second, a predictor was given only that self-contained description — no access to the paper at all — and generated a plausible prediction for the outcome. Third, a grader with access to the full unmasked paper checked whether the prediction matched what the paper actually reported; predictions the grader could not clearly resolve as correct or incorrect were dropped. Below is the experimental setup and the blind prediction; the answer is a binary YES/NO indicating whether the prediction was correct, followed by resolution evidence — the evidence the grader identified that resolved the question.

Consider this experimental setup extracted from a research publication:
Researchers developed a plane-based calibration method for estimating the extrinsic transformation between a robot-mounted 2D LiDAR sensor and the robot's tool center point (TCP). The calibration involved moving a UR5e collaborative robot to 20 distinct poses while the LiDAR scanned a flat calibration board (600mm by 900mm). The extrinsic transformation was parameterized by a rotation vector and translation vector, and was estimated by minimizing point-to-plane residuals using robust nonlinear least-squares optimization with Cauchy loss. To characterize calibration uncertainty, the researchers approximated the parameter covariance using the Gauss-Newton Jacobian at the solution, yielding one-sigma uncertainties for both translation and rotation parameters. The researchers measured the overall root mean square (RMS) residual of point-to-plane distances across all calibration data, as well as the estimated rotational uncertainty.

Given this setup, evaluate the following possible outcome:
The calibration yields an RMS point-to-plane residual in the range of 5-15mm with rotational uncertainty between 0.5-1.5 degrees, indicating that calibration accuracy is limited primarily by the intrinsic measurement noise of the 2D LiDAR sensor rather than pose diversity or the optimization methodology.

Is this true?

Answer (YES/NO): NO